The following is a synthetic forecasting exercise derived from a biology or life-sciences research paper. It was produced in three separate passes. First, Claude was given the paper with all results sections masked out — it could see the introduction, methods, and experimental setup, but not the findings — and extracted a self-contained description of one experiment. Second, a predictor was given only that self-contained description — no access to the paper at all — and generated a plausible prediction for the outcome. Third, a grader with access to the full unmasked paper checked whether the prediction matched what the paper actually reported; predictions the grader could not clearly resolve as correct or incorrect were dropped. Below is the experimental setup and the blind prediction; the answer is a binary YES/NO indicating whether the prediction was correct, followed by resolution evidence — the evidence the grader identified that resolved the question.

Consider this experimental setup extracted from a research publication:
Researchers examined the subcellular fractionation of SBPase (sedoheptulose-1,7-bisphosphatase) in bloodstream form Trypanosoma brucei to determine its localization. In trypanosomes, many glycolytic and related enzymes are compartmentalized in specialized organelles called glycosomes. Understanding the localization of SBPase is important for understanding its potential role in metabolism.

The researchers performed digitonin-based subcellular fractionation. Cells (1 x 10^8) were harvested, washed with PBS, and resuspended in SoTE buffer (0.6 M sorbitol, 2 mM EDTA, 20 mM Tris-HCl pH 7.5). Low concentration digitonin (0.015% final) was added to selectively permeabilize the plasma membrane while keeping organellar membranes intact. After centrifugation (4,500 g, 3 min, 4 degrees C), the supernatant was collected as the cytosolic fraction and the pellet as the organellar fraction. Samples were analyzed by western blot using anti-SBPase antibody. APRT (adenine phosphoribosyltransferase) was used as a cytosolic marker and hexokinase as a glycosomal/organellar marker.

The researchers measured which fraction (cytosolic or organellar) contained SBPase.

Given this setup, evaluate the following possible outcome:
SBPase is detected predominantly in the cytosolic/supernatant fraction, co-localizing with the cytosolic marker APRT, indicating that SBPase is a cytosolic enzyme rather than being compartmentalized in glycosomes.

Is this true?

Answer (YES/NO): NO